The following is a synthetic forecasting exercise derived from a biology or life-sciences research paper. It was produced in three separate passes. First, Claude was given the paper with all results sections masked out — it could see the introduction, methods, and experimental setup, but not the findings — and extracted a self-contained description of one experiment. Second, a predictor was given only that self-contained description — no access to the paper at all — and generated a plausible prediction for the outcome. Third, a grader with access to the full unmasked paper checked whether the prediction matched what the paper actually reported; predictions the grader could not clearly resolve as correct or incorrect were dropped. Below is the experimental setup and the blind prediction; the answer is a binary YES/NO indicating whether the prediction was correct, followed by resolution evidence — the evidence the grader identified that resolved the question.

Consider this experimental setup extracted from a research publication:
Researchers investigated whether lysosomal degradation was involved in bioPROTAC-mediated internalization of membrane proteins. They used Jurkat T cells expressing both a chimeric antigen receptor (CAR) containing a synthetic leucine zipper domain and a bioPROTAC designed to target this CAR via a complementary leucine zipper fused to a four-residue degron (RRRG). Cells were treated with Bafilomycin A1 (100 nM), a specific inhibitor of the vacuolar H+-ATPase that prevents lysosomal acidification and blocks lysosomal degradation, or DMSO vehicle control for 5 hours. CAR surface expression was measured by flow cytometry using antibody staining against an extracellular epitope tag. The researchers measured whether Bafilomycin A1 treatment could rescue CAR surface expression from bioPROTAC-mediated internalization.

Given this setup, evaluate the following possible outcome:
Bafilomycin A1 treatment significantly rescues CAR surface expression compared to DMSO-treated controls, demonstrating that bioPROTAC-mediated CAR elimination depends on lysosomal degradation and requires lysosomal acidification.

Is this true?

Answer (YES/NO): NO